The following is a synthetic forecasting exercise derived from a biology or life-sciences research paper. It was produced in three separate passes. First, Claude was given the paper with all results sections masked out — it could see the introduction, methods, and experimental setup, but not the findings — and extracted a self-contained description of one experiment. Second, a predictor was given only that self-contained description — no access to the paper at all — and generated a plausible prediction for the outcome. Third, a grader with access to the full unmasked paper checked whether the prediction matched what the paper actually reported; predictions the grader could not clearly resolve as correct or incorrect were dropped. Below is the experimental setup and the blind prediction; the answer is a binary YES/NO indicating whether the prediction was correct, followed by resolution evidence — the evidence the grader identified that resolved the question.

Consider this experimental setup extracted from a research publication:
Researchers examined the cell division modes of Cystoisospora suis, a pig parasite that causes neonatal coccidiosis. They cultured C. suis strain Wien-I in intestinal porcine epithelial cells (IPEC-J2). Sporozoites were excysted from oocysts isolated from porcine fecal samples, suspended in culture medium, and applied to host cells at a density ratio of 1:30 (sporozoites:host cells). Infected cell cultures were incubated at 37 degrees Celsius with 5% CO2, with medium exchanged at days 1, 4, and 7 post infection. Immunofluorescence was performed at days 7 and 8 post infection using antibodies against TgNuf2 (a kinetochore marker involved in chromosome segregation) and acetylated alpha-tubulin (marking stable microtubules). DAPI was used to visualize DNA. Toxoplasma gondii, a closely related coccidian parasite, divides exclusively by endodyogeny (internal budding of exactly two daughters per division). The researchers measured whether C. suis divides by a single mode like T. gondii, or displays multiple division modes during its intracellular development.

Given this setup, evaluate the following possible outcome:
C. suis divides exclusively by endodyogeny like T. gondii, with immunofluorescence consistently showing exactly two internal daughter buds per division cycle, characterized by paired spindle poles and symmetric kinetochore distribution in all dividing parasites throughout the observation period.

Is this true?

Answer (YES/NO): NO